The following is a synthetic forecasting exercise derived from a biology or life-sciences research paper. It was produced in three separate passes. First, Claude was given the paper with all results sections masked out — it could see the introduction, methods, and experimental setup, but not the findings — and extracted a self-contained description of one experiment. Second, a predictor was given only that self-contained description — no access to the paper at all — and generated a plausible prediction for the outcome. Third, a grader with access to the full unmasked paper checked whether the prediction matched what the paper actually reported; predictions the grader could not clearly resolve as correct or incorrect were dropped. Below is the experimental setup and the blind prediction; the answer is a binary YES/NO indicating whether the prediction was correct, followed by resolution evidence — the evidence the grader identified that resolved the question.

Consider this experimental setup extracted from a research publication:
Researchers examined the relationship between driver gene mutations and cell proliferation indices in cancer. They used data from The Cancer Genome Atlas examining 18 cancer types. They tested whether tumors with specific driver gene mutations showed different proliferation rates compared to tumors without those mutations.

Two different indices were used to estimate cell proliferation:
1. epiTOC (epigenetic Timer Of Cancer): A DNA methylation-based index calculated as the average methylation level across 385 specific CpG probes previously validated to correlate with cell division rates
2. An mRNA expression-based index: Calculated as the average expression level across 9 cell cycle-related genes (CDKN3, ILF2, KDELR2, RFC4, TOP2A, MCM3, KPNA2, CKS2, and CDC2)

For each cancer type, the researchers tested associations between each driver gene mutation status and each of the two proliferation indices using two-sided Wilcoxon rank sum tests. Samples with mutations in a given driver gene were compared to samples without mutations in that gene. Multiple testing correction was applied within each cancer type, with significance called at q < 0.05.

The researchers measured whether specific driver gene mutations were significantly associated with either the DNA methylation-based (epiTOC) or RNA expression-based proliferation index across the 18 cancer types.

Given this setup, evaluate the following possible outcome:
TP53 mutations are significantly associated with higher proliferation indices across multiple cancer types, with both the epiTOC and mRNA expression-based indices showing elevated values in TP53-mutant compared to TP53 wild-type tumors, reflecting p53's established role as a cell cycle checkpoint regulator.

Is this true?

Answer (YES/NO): NO